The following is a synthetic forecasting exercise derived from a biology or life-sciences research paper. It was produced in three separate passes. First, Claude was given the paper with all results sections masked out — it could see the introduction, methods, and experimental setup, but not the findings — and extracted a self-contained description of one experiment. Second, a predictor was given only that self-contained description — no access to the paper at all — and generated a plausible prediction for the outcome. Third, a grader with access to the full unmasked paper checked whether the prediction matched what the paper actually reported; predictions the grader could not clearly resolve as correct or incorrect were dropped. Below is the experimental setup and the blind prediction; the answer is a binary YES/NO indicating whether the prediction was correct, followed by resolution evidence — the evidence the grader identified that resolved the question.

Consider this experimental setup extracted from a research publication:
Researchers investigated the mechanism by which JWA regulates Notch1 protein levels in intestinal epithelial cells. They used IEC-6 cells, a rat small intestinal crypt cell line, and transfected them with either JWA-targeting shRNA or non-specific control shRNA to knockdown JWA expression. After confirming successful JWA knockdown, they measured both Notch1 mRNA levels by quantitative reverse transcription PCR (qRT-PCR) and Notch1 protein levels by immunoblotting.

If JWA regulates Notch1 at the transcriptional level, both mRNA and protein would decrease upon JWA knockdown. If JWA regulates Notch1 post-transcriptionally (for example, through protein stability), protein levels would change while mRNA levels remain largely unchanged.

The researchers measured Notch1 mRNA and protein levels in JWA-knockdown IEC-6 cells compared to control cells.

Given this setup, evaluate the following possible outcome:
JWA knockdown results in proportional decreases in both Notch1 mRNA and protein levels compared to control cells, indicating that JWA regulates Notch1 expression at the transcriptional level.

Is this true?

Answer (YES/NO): NO